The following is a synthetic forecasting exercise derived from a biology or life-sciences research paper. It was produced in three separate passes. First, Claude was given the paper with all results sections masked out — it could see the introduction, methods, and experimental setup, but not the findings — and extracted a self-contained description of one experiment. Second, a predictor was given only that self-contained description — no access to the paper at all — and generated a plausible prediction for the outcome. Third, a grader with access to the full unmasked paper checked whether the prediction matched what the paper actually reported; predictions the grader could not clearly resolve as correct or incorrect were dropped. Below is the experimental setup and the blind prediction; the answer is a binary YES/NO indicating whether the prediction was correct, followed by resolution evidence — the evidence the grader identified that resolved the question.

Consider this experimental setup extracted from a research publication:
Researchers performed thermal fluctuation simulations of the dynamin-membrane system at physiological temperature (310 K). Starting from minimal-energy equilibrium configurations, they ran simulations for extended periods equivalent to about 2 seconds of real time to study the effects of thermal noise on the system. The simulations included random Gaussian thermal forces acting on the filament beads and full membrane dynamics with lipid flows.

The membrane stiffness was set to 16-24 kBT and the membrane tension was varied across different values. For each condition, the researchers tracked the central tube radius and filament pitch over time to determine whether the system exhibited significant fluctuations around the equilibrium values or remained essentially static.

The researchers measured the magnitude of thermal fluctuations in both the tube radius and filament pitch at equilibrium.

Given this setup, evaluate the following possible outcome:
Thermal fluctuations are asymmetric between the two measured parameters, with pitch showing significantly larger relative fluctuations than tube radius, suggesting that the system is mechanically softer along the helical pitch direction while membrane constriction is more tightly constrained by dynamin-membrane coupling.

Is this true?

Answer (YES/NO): YES